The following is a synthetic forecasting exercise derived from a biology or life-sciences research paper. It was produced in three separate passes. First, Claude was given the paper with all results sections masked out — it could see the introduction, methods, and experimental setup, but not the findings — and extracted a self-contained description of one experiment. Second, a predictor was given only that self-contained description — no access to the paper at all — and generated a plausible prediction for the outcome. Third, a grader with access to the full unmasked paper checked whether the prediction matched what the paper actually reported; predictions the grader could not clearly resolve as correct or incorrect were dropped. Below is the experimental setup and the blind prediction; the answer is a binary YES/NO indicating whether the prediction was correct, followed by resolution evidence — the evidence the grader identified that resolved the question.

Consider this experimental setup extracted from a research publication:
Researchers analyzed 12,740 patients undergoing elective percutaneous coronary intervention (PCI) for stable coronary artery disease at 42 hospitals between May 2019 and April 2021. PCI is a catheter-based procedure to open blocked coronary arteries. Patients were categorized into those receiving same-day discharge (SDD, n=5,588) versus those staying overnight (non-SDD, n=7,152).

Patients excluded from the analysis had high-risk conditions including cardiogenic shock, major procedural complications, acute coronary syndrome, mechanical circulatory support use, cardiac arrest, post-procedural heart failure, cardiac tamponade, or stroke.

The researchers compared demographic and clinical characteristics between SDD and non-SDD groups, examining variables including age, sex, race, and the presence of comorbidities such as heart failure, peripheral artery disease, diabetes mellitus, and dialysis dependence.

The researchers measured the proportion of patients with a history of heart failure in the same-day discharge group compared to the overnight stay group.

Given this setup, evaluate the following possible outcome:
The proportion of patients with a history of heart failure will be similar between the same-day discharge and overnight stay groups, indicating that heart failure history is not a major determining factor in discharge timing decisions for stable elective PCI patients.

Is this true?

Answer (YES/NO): NO